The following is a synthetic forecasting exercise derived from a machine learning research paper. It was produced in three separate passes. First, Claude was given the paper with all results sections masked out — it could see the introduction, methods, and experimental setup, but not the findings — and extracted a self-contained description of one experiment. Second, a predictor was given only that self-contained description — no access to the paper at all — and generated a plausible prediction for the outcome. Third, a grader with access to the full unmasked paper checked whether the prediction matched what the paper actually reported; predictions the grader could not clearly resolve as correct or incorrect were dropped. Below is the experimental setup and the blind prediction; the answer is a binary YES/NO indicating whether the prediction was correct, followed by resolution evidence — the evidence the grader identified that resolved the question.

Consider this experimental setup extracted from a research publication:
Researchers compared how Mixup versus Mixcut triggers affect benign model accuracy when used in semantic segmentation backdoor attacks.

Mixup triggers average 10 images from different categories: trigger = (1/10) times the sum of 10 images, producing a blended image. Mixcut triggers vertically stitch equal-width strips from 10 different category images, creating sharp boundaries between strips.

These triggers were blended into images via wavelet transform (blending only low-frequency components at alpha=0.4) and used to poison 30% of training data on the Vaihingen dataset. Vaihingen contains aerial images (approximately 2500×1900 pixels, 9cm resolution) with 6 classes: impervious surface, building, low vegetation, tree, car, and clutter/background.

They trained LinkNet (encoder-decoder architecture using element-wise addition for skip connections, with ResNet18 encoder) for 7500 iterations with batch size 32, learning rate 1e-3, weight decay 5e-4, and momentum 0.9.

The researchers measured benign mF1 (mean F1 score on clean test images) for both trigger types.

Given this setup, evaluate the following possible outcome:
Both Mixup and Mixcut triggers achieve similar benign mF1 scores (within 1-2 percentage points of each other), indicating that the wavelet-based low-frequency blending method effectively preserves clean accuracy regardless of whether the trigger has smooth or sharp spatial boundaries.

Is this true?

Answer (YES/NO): NO